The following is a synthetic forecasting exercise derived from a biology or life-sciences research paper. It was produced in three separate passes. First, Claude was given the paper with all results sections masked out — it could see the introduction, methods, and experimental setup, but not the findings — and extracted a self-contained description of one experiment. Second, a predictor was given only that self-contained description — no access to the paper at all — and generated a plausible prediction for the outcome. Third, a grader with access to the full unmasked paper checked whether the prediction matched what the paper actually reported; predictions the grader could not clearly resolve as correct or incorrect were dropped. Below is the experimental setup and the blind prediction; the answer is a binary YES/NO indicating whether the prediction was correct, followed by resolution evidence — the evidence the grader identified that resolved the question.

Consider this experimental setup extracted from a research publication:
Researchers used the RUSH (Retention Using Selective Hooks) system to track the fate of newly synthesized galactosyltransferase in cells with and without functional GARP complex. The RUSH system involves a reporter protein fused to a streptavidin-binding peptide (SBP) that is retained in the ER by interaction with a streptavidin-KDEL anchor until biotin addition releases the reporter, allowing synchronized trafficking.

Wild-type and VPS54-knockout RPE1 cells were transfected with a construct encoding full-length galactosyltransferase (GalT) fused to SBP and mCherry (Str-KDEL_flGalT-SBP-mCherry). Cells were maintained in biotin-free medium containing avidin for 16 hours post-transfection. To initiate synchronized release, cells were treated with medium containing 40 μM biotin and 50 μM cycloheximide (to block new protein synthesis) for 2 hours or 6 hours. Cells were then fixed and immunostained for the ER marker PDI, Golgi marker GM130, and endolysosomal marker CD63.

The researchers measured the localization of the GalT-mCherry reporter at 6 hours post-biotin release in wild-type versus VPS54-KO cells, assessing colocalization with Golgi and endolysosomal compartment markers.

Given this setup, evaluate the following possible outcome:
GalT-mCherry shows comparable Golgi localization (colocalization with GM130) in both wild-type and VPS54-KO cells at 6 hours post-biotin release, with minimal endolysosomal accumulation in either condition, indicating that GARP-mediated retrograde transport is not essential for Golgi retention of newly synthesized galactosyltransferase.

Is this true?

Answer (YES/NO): NO